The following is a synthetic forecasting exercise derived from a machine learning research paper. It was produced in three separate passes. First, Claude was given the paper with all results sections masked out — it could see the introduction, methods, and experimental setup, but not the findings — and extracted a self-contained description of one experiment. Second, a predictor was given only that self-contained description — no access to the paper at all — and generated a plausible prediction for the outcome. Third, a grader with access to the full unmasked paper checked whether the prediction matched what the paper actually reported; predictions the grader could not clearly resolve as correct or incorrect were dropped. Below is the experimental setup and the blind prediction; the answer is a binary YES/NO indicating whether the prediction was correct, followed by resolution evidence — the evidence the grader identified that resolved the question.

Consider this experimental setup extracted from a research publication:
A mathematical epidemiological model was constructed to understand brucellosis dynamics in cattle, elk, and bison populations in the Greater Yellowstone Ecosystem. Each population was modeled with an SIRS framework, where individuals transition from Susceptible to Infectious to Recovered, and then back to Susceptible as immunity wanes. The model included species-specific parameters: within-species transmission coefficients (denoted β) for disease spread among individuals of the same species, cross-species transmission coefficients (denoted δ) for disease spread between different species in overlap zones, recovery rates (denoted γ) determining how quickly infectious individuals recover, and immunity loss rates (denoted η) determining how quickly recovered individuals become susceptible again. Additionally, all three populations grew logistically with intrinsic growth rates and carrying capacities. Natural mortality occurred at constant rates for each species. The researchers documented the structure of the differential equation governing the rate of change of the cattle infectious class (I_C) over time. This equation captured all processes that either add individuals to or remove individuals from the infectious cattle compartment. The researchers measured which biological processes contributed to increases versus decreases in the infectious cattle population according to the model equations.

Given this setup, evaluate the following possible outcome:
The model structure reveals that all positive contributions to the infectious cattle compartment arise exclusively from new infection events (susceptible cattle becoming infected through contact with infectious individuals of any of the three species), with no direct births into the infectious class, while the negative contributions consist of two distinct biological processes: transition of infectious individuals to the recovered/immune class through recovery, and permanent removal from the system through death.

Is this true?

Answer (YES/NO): NO